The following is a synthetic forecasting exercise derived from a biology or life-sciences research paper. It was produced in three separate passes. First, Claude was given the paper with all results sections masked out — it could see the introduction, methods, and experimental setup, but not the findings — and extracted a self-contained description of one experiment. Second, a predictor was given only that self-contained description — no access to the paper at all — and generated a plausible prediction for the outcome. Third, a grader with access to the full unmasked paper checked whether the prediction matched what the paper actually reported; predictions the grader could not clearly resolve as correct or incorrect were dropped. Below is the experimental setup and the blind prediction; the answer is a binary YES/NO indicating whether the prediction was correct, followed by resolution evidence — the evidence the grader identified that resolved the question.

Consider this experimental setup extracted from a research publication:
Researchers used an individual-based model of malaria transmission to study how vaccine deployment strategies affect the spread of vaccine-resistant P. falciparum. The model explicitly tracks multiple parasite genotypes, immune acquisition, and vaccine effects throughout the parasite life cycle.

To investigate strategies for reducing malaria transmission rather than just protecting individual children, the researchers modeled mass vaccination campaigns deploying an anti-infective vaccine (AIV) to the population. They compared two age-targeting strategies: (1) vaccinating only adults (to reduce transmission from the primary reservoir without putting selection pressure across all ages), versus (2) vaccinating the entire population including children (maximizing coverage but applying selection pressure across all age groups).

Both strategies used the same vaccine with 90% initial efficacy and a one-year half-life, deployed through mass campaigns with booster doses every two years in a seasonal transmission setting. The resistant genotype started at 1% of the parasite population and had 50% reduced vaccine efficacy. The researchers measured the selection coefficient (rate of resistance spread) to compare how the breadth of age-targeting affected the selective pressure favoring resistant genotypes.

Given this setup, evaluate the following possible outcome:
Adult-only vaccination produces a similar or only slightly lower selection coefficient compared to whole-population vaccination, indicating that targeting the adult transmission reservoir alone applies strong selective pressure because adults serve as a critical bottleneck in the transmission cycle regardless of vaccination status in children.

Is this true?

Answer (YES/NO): NO